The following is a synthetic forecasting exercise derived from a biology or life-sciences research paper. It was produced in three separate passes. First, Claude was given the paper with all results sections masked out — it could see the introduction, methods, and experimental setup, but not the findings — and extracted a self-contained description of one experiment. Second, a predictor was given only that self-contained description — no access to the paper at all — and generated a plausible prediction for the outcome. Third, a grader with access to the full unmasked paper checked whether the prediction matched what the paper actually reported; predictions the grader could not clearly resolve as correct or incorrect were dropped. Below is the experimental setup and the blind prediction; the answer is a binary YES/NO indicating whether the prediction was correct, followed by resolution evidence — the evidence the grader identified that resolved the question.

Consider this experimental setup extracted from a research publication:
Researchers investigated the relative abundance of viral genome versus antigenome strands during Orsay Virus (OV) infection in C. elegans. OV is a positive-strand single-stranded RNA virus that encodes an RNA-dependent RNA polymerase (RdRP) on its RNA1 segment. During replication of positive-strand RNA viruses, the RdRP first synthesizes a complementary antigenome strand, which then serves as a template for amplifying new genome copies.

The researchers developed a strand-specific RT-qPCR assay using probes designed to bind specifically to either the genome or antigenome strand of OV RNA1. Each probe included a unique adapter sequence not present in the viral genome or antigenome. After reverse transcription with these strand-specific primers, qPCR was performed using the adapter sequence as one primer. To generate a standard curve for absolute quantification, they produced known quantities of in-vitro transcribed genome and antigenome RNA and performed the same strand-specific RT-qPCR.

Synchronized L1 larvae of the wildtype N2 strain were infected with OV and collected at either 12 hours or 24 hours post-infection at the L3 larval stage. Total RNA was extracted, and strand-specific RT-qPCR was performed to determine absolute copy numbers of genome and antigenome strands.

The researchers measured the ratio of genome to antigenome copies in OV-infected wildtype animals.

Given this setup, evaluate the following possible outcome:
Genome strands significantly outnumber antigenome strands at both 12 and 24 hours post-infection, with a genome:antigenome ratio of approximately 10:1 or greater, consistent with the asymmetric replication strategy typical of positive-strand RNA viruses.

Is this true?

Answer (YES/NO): YES